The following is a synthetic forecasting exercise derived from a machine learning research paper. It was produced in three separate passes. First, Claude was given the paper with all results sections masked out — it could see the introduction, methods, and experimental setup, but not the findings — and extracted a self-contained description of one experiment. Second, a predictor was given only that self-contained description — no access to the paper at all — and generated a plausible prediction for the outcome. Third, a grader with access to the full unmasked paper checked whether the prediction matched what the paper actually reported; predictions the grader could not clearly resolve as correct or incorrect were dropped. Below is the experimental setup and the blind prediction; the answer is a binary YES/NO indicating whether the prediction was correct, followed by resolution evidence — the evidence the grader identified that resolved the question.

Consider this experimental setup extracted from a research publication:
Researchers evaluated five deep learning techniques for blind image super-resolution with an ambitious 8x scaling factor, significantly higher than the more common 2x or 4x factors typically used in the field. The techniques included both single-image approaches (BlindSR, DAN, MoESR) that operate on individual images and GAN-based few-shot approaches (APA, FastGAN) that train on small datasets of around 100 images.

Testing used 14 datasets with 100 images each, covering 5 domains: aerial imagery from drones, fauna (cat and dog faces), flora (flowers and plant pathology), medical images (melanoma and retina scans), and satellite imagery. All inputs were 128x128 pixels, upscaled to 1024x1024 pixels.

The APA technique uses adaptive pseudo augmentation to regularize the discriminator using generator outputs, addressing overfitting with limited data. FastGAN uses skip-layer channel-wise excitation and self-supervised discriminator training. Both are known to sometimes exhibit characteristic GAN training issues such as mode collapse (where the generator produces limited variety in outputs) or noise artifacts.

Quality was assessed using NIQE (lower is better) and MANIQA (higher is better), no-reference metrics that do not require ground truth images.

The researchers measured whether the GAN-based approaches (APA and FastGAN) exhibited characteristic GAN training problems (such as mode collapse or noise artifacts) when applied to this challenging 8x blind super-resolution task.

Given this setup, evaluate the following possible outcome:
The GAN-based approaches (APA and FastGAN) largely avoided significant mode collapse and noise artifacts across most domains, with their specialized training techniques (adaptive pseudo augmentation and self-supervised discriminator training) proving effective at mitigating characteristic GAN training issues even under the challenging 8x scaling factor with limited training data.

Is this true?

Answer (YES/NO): NO